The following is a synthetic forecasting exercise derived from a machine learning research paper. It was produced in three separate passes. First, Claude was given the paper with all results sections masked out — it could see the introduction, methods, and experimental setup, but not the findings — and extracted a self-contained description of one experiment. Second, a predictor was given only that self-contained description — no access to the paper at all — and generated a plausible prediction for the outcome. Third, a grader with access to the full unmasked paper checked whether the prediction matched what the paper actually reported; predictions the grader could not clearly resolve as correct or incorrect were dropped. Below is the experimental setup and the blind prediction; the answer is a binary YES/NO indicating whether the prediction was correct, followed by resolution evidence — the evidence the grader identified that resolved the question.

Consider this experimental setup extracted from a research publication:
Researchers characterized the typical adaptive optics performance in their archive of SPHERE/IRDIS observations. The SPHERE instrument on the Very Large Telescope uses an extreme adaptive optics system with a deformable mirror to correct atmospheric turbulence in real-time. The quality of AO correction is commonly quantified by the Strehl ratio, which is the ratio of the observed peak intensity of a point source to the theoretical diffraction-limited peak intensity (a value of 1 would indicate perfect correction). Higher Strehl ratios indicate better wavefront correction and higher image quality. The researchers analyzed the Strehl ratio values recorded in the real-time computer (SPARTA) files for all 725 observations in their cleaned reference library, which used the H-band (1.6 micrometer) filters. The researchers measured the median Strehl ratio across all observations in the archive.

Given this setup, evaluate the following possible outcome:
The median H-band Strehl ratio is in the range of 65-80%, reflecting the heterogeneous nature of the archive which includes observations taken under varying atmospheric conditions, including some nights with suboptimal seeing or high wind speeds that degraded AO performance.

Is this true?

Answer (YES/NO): YES